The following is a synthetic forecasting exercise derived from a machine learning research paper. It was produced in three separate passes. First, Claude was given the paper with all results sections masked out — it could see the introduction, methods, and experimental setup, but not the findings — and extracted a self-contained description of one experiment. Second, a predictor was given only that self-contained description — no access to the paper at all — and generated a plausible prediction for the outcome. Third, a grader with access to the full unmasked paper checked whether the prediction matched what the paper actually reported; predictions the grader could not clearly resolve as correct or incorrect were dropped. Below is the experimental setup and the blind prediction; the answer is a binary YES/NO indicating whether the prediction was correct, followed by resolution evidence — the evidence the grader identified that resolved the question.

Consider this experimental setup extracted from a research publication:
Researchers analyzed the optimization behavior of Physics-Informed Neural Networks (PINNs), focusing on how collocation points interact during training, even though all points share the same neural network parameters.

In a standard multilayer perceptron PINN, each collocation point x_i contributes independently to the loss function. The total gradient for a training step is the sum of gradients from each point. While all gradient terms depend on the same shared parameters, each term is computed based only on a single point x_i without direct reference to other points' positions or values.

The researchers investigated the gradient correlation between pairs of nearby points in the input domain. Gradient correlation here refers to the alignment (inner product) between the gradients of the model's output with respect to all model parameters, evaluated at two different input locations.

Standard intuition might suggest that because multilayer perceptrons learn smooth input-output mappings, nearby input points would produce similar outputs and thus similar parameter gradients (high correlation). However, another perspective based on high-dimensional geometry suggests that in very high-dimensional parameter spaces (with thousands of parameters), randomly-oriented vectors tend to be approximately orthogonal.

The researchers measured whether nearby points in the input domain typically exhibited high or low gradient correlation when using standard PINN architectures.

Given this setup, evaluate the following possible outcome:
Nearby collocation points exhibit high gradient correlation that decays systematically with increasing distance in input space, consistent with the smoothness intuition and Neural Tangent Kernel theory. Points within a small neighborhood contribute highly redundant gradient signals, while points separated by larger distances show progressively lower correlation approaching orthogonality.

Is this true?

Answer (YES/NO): NO